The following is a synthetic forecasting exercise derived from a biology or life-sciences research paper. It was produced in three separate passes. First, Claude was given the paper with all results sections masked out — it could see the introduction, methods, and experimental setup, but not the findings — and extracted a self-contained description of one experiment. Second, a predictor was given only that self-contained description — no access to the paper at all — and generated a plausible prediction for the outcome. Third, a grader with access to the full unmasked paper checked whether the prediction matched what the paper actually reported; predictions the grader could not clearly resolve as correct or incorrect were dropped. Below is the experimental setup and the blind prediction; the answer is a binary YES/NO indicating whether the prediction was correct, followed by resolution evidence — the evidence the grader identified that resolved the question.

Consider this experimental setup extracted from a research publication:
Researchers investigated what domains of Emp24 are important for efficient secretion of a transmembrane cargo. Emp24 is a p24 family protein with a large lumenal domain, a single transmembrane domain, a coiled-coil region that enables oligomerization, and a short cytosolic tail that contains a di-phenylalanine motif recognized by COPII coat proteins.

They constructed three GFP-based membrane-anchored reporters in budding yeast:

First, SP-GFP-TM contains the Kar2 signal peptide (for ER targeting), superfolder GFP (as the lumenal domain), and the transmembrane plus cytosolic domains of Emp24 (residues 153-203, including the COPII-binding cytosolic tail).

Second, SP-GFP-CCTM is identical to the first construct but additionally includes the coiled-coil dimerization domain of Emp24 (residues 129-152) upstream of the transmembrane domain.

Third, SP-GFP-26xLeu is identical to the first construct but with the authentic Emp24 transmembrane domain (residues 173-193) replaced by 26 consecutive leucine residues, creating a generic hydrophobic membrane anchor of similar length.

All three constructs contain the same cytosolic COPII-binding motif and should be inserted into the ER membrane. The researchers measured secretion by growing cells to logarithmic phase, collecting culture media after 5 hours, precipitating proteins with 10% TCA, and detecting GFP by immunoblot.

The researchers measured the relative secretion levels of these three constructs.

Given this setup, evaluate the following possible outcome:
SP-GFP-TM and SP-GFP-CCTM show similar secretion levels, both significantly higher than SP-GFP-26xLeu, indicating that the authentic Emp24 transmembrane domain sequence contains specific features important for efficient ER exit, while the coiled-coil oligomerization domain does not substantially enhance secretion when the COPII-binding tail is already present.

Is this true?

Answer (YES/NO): NO